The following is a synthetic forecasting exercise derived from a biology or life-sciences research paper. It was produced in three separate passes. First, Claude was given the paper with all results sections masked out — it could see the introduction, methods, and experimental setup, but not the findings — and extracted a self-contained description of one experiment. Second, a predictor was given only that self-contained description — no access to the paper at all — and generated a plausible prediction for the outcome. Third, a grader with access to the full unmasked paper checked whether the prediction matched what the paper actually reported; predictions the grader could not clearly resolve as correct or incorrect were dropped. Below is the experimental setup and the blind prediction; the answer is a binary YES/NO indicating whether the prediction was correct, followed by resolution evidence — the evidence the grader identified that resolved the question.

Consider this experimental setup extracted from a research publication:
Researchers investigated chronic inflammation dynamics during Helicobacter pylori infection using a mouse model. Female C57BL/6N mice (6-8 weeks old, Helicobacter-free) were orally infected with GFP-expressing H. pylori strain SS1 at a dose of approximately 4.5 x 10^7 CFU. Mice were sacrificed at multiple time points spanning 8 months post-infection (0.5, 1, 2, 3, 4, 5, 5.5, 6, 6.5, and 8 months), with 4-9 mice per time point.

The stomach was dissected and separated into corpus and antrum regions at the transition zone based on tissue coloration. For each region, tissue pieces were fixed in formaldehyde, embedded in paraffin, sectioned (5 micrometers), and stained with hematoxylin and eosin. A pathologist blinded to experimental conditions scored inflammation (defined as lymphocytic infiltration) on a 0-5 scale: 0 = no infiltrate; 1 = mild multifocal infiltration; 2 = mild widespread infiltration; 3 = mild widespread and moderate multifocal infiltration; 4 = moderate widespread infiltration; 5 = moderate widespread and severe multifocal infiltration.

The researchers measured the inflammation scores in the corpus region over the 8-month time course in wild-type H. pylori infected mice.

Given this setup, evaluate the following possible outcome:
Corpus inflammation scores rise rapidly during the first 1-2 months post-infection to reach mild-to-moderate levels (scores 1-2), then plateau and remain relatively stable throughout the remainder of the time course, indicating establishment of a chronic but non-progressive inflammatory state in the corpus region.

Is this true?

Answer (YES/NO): NO